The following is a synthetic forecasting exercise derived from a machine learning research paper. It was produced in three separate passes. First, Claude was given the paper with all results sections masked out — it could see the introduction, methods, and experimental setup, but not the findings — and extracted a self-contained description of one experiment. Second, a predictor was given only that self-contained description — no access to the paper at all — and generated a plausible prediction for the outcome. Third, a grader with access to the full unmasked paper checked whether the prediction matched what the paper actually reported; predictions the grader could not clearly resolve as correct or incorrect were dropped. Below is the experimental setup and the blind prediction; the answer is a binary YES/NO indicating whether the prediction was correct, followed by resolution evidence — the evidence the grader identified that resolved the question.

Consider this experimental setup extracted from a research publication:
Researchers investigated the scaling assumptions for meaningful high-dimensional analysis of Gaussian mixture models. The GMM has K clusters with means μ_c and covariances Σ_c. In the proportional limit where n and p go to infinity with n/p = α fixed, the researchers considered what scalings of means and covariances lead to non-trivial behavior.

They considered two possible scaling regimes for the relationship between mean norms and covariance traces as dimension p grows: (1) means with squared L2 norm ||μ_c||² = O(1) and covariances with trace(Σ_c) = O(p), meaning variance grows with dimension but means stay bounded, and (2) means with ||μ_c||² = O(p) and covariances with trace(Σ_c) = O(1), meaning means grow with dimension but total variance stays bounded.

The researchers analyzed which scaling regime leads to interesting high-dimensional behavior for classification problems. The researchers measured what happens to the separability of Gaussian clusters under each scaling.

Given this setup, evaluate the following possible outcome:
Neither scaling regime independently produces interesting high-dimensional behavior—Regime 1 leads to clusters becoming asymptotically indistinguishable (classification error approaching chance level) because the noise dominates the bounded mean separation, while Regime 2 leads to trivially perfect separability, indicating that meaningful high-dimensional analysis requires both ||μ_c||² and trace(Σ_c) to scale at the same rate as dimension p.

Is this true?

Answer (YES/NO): NO